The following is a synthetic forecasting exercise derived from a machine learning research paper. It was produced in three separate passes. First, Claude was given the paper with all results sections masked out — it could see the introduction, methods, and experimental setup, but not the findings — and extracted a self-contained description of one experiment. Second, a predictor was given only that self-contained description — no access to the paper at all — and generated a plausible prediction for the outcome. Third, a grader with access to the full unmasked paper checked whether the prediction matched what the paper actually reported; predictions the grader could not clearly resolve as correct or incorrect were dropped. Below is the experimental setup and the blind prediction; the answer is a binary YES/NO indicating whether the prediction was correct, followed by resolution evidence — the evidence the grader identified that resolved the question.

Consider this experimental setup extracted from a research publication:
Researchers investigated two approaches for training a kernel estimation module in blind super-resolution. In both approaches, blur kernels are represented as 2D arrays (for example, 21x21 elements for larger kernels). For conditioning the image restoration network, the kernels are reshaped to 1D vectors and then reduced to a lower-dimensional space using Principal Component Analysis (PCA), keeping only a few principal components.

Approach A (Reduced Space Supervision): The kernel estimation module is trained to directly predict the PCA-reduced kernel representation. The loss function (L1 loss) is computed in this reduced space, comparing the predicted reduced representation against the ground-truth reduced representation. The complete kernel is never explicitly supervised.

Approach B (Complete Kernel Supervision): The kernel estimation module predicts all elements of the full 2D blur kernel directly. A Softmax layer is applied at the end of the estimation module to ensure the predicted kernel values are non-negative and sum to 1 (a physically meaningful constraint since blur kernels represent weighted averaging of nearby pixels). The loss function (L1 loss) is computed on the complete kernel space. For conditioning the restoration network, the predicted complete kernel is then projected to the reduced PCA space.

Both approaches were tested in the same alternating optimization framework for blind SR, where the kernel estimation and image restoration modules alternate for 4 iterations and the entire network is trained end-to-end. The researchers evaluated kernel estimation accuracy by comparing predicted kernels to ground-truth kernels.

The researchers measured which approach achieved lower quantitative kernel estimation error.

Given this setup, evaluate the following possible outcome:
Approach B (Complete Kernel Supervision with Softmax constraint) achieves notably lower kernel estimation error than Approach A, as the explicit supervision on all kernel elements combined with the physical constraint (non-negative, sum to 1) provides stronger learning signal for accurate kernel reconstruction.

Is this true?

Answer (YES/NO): YES